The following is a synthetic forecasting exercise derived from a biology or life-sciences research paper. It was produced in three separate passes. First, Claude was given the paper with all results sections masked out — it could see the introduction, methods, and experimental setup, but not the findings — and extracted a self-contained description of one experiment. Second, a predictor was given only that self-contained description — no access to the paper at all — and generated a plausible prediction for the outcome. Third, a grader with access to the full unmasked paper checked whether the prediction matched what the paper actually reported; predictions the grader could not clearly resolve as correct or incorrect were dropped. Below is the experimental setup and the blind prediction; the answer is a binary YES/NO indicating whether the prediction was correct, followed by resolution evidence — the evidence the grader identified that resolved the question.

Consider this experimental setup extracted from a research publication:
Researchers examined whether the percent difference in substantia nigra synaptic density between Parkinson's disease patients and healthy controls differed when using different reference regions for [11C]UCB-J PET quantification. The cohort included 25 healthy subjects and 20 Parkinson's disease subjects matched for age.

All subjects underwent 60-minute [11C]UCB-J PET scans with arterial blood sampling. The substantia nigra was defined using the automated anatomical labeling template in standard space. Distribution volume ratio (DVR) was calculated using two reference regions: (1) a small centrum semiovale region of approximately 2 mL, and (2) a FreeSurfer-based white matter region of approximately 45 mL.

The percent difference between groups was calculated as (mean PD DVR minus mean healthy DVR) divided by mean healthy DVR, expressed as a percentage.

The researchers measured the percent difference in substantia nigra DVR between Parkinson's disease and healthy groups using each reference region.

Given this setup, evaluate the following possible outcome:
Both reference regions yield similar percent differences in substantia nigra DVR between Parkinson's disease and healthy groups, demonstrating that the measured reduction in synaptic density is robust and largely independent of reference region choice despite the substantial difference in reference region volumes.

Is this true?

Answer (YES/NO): NO